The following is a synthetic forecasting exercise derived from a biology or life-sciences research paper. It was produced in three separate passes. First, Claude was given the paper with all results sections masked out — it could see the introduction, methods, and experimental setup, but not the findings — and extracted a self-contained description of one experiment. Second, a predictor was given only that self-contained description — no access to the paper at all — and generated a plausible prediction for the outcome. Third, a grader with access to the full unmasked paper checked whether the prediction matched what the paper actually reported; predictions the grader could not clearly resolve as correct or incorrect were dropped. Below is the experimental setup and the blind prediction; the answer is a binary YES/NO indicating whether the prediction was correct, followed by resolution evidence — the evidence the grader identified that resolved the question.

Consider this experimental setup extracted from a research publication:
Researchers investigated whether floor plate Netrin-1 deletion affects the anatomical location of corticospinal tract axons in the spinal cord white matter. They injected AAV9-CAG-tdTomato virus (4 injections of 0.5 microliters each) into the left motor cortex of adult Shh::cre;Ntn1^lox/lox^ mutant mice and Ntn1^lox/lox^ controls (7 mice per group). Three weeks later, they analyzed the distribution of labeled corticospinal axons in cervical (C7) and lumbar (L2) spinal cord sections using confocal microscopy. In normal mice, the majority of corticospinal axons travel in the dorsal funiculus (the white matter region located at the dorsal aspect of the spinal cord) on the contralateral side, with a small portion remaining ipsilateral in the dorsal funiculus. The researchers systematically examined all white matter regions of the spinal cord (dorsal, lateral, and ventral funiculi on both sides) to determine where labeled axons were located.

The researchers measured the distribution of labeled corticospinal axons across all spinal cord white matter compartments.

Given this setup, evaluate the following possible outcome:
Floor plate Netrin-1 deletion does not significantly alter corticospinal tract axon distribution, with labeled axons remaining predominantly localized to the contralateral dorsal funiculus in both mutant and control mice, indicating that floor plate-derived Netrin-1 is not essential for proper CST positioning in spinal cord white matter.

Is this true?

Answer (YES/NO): NO